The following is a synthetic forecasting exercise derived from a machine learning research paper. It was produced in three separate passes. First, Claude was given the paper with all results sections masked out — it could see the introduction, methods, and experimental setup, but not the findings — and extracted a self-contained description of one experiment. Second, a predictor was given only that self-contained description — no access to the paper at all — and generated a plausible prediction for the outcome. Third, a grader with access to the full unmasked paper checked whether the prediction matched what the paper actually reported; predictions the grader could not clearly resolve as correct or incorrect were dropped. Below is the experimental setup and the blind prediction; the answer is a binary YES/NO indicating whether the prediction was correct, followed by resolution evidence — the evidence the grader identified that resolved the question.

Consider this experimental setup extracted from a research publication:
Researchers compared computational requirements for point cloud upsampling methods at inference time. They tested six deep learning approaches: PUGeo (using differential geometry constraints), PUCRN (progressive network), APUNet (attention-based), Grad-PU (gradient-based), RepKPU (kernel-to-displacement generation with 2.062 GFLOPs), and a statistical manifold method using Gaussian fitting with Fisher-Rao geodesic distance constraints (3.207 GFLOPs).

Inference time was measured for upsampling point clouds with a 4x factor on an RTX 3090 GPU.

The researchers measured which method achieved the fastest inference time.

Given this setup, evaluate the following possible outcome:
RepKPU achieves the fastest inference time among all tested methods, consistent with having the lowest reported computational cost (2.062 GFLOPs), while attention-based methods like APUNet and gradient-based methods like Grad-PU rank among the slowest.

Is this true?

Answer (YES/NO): NO